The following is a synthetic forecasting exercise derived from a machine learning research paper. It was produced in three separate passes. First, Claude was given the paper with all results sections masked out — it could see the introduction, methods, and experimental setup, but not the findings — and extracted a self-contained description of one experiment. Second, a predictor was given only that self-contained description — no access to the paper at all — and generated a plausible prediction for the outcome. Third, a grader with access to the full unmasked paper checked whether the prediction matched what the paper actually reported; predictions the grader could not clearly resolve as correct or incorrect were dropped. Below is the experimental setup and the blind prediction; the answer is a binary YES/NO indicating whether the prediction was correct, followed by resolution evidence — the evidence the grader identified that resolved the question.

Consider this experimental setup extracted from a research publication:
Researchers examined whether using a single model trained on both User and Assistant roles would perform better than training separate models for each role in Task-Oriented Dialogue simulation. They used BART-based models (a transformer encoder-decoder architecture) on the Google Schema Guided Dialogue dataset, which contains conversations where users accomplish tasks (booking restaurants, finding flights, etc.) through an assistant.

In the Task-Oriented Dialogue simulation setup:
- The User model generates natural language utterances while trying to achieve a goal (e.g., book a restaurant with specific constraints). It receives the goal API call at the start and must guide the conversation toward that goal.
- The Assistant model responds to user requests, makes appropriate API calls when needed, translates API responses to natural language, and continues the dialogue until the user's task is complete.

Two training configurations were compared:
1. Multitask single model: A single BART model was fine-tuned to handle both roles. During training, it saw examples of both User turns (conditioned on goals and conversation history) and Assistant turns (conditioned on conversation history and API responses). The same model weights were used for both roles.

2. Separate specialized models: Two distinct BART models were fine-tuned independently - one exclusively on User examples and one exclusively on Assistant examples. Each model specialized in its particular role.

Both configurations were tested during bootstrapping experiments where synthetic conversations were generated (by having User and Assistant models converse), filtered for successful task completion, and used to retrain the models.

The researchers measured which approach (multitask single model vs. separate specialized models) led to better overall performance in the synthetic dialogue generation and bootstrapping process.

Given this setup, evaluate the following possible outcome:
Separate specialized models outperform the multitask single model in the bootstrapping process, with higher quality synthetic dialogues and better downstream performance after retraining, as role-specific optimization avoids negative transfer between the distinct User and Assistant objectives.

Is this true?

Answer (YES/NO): NO